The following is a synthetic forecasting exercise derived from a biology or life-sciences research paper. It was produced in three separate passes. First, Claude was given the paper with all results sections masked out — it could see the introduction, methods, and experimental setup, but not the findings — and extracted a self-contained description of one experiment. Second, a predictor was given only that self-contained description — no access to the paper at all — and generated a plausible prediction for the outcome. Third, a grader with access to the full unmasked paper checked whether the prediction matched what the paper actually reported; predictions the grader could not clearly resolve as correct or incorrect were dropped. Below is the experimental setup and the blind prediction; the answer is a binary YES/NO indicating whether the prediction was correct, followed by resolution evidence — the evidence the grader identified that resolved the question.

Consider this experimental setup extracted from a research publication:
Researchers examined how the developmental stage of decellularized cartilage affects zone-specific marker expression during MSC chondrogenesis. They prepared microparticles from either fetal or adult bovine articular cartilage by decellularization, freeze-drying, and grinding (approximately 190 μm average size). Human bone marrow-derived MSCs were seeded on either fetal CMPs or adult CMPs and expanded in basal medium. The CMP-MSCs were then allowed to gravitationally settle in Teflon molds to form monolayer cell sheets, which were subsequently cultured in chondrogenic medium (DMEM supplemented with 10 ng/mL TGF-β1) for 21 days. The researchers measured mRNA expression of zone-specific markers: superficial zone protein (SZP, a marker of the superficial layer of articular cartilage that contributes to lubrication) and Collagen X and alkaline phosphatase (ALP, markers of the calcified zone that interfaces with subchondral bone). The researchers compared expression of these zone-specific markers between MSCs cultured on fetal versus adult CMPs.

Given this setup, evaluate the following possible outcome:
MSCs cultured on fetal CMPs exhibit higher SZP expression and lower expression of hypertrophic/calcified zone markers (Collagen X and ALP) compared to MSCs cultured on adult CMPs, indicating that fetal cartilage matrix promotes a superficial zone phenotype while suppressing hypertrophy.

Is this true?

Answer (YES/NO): NO